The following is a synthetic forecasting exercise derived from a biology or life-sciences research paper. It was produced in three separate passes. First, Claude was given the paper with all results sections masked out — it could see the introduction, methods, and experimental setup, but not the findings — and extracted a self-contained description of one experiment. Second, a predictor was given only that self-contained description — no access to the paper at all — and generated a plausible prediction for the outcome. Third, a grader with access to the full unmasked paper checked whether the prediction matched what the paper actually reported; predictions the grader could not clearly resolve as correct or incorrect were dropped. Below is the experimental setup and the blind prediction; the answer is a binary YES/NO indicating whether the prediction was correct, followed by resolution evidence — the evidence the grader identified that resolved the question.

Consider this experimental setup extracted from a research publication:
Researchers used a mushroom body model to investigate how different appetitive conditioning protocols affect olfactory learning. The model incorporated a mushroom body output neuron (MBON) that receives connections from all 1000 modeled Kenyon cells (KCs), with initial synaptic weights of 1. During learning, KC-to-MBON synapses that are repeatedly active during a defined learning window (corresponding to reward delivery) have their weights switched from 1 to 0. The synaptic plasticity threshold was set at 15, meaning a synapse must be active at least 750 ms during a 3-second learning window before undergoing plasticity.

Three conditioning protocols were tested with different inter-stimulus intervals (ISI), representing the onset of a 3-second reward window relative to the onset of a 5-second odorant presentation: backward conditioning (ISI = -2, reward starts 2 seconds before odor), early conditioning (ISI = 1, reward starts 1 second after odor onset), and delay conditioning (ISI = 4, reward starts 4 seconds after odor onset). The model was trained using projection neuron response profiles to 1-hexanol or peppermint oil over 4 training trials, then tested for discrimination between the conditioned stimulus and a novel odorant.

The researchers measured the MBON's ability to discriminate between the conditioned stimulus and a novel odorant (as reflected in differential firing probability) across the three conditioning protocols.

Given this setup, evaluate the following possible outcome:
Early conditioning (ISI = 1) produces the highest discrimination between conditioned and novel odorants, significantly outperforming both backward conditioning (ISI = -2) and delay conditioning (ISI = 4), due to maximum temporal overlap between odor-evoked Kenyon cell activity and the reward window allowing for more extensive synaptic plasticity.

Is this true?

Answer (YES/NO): NO